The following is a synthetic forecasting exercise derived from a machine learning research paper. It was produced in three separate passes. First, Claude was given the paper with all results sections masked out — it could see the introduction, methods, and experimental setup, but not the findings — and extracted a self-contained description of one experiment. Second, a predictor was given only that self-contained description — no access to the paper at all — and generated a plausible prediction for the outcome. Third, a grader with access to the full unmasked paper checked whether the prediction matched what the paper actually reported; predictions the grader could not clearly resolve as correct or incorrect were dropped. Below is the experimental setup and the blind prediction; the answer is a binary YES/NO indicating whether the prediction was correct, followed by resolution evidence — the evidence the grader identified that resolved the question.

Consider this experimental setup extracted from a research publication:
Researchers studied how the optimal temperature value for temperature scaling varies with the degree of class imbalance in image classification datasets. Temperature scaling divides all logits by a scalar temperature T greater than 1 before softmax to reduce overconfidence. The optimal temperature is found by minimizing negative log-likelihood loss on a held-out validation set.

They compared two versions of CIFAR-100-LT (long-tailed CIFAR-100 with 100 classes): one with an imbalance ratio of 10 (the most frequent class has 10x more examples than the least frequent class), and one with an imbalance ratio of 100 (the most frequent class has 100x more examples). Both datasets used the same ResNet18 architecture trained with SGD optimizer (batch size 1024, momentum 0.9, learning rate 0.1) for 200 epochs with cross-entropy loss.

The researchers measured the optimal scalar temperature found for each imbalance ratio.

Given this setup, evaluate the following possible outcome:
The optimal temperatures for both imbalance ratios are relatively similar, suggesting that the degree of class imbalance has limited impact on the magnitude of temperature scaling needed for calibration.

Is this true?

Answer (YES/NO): NO